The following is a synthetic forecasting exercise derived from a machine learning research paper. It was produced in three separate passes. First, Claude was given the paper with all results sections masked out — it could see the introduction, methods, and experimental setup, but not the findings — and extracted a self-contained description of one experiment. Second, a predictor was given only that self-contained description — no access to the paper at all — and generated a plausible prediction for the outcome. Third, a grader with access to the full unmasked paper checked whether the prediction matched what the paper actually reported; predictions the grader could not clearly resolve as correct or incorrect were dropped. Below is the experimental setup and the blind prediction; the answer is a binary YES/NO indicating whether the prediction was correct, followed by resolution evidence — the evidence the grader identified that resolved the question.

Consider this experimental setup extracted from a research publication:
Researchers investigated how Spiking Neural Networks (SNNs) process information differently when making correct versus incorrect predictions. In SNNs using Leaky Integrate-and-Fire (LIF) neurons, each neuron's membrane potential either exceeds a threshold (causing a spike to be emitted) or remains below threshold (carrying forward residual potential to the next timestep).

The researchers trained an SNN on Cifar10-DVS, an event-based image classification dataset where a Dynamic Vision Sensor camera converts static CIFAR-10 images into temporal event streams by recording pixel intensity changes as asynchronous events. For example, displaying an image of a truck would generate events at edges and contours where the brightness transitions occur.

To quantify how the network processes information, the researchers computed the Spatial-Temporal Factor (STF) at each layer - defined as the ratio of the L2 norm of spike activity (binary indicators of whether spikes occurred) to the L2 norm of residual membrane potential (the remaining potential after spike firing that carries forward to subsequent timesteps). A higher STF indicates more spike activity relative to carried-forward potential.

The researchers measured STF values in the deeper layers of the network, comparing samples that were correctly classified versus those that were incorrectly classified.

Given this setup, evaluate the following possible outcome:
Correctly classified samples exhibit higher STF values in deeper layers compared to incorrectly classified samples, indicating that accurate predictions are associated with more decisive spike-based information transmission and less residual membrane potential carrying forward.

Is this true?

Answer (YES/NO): YES